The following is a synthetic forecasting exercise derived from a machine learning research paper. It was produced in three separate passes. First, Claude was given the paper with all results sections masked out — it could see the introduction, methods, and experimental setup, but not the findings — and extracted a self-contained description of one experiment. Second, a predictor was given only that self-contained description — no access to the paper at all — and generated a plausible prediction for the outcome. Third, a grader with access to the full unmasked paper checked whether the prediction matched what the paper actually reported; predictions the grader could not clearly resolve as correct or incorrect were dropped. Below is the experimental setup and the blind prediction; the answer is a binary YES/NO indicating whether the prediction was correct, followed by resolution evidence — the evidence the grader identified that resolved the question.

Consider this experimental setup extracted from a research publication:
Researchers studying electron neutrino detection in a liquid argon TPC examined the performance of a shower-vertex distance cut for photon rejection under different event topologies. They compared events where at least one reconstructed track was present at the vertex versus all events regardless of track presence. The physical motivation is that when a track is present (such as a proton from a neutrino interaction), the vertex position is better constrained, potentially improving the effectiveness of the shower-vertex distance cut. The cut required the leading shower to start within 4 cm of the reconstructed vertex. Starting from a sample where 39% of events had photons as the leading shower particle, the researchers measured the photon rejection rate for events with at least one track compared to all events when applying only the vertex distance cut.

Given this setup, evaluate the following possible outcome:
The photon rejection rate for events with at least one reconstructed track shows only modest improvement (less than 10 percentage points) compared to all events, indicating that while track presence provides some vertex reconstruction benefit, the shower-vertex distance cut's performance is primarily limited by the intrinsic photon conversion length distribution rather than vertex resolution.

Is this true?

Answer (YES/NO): NO